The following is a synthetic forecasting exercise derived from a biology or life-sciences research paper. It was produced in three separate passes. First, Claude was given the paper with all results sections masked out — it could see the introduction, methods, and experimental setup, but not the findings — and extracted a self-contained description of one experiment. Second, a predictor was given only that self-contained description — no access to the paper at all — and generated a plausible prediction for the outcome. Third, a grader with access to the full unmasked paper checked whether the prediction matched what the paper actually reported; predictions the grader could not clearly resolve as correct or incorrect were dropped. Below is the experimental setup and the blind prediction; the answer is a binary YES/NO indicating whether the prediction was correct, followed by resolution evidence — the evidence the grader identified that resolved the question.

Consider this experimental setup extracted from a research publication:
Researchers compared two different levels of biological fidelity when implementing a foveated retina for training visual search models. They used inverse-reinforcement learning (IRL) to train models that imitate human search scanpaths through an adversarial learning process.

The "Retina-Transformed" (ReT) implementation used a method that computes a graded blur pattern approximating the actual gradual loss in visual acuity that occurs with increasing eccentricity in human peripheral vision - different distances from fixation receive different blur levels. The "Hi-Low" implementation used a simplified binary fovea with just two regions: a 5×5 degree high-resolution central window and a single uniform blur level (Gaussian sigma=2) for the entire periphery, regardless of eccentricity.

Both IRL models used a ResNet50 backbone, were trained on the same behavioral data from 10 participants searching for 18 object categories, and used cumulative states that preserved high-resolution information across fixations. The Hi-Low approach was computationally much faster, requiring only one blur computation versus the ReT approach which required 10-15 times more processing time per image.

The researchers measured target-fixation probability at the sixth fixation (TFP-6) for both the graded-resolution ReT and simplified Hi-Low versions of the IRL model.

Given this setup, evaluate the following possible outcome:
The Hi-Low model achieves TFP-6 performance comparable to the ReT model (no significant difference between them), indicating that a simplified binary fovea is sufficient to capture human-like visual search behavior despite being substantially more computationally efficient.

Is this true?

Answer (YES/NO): YES